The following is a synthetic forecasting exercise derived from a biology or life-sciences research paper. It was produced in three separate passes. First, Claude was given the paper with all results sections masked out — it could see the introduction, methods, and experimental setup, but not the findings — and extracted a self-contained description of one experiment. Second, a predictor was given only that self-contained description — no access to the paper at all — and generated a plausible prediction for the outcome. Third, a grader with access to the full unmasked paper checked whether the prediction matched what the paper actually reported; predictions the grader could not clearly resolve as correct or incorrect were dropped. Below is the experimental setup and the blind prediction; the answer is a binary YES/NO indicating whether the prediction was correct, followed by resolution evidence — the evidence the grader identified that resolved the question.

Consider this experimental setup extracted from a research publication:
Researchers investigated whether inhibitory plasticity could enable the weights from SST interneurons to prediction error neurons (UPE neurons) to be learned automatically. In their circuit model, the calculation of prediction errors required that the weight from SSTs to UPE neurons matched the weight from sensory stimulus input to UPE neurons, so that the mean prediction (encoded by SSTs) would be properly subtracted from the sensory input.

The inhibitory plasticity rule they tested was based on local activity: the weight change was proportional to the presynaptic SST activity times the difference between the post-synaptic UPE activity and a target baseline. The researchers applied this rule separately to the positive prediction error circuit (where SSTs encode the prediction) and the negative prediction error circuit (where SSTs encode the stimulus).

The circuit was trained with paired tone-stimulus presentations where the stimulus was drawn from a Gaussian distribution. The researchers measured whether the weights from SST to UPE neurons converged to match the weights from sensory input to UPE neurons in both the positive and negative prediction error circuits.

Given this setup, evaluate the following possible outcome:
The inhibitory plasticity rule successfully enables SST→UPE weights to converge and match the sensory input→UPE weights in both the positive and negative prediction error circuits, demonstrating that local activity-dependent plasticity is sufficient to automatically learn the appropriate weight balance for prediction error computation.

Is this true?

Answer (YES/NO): YES